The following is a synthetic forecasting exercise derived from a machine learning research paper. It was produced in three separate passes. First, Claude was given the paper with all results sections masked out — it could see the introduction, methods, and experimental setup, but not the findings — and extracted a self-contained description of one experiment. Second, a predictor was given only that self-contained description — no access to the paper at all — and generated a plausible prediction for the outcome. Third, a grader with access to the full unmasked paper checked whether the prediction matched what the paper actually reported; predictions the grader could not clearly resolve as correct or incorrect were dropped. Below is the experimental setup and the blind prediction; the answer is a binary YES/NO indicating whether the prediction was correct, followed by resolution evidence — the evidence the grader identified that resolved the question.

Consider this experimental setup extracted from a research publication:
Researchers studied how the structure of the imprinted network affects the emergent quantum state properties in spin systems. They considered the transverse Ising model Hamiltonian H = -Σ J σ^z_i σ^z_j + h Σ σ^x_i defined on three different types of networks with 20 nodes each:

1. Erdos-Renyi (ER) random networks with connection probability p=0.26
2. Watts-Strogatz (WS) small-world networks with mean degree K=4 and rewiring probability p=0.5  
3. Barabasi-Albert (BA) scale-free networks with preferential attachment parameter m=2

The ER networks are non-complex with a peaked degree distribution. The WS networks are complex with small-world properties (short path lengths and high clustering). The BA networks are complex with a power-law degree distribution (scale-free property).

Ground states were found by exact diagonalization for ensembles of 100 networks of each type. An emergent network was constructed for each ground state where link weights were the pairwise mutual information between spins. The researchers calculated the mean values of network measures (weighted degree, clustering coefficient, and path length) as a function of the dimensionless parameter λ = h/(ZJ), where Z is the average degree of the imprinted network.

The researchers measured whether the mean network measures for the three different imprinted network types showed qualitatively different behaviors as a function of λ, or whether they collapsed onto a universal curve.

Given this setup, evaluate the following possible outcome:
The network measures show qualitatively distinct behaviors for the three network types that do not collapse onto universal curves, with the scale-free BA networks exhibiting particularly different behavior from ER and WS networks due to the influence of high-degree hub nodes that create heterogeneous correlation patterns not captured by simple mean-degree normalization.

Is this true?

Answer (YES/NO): NO